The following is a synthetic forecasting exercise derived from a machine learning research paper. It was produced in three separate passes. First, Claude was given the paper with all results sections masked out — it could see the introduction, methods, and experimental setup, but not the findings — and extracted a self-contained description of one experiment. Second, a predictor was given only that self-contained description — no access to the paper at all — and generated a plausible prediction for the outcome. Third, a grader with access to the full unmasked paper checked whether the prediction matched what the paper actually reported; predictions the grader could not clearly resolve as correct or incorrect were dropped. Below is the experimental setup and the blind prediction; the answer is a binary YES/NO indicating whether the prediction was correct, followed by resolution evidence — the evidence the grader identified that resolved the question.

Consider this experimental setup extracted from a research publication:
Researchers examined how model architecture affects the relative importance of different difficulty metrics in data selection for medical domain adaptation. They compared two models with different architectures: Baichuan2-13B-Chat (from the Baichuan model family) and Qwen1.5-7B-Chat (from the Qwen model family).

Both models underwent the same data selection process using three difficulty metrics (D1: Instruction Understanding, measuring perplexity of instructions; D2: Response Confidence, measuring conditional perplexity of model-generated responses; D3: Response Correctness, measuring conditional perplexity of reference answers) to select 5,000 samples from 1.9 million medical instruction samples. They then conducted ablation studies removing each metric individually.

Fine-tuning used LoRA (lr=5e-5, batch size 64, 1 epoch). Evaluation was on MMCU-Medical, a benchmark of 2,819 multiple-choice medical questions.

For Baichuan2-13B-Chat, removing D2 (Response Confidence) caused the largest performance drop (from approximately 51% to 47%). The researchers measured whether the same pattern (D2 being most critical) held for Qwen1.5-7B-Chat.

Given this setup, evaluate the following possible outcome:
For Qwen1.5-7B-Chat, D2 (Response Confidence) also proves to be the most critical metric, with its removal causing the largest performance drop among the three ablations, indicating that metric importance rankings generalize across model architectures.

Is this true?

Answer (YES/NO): NO